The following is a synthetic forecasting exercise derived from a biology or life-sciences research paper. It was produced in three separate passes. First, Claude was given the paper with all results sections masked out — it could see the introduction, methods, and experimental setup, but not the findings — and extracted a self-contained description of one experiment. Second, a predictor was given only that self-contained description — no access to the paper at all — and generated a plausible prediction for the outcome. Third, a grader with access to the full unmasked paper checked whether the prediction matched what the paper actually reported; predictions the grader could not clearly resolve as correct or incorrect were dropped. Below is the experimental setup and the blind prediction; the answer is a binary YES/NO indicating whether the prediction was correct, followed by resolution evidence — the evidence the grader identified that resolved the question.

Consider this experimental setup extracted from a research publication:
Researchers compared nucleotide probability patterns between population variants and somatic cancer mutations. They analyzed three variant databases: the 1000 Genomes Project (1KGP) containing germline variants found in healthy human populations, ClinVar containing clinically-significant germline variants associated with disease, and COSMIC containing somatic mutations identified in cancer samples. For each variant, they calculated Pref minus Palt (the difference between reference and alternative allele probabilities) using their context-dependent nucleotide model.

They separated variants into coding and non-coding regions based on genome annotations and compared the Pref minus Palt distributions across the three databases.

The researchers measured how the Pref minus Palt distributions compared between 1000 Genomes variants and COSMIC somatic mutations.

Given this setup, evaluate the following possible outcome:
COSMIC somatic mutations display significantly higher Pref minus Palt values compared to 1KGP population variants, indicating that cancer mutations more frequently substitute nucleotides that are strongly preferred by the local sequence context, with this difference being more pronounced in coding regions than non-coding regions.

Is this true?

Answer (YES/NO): NO